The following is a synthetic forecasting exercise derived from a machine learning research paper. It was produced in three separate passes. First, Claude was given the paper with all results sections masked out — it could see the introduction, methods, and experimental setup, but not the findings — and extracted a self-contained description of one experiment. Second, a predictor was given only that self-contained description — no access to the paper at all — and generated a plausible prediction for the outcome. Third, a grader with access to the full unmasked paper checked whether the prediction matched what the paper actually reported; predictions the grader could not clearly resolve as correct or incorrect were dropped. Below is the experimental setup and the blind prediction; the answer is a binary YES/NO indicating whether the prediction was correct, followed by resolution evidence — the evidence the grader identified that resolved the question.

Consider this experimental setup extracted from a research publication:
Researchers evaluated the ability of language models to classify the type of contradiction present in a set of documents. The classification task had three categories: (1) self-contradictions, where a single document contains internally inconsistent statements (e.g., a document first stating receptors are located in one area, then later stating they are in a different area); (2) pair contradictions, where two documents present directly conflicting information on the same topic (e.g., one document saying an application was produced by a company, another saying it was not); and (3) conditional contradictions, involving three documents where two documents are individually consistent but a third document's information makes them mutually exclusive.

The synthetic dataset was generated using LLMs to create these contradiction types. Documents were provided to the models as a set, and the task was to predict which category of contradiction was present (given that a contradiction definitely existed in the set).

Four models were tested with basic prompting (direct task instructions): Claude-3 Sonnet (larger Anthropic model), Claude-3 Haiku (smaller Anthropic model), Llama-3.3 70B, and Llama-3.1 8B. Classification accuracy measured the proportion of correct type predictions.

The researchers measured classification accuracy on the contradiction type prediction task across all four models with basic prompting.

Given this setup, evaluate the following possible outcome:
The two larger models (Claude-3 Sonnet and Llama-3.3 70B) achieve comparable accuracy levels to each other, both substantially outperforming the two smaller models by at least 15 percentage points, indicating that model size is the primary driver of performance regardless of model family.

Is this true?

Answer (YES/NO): NO